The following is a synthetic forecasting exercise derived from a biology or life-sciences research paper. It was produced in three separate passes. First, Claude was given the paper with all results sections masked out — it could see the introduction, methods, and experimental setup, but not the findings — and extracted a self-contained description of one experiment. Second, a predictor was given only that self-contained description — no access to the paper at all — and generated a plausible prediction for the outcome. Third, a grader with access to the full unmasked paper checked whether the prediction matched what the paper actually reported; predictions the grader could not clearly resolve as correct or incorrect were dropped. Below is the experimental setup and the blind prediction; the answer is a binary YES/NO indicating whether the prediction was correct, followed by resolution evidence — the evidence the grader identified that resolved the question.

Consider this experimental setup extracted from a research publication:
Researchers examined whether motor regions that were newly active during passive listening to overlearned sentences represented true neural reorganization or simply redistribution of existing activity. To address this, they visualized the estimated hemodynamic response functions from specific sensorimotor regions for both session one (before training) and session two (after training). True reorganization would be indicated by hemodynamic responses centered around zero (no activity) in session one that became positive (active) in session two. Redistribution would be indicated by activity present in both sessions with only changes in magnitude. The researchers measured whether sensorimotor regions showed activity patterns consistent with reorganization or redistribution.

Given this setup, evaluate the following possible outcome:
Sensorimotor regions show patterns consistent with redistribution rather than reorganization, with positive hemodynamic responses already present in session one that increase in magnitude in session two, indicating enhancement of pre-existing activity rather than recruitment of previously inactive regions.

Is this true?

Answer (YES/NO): NO